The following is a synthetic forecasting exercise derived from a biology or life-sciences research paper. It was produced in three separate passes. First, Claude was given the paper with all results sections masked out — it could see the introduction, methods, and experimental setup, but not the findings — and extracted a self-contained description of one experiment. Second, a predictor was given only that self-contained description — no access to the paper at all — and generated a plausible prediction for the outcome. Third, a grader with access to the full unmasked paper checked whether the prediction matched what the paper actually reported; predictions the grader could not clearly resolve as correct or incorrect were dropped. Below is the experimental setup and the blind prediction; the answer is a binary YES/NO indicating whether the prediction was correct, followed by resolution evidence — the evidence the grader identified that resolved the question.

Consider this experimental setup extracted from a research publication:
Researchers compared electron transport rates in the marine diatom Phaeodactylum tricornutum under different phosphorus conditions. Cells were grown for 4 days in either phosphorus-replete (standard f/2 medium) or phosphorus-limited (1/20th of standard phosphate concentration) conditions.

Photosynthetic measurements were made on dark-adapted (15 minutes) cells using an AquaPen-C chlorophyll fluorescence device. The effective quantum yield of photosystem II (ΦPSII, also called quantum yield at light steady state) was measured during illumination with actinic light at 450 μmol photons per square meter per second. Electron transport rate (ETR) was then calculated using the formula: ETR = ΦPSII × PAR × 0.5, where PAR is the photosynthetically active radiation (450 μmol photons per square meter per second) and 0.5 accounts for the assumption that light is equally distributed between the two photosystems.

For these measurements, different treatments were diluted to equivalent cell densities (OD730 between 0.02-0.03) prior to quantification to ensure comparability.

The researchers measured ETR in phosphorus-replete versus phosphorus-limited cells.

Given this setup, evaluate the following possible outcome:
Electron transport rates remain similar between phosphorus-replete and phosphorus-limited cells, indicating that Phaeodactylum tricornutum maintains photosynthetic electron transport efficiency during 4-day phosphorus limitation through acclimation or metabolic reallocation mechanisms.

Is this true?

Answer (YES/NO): NO